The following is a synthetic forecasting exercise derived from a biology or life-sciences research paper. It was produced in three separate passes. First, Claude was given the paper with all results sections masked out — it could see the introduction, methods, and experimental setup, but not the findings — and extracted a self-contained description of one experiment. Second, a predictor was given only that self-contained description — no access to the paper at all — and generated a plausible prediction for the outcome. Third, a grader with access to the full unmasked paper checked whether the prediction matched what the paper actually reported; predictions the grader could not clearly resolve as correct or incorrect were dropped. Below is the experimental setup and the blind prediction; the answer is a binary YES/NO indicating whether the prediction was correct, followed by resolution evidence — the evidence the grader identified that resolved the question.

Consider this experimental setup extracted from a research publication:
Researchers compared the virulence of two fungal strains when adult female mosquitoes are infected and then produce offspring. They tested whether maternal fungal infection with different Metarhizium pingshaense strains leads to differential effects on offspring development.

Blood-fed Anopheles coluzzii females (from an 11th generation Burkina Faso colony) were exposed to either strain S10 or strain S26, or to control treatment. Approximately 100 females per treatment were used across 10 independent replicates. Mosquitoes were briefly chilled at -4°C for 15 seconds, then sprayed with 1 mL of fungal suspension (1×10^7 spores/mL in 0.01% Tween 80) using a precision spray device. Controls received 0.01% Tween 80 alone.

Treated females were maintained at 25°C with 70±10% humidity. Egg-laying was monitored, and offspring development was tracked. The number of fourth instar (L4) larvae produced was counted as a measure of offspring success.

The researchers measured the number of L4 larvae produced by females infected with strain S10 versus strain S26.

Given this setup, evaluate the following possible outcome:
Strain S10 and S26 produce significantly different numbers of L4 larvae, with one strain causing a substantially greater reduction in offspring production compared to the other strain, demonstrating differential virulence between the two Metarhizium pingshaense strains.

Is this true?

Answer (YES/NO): NO